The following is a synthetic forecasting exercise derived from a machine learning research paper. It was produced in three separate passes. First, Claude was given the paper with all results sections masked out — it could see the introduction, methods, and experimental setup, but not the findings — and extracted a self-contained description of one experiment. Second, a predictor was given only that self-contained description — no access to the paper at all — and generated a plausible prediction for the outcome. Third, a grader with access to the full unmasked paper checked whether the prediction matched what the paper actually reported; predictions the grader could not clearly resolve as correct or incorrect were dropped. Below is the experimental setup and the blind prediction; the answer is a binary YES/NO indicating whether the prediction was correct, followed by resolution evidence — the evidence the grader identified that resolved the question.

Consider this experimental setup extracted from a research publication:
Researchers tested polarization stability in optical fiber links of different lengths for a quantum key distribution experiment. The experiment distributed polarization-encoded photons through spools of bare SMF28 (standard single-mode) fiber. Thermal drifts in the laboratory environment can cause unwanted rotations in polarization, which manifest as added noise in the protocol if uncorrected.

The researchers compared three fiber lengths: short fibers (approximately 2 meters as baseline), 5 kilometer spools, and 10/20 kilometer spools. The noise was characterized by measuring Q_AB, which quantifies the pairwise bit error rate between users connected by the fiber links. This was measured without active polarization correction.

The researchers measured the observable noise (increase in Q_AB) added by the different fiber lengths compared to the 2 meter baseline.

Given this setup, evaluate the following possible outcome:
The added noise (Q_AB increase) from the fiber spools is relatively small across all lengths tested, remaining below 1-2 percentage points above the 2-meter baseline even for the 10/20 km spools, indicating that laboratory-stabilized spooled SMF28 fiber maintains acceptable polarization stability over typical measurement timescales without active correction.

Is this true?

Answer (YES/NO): NO